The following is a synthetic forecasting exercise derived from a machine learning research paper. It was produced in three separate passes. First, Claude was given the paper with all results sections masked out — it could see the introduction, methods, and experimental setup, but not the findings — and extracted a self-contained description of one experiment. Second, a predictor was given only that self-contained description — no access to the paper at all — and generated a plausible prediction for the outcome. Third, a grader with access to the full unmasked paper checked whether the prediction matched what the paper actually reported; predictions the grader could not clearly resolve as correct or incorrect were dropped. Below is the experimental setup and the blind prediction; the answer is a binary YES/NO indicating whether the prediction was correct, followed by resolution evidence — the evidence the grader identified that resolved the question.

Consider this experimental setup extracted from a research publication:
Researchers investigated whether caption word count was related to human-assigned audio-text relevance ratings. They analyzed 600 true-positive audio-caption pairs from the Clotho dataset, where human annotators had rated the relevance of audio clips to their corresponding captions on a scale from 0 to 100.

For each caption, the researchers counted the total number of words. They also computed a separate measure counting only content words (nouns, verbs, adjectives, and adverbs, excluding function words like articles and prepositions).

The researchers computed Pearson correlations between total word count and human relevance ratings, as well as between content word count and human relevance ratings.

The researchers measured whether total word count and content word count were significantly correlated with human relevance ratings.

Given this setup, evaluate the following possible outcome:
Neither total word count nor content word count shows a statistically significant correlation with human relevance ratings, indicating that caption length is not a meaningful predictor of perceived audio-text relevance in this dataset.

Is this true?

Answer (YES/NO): NO